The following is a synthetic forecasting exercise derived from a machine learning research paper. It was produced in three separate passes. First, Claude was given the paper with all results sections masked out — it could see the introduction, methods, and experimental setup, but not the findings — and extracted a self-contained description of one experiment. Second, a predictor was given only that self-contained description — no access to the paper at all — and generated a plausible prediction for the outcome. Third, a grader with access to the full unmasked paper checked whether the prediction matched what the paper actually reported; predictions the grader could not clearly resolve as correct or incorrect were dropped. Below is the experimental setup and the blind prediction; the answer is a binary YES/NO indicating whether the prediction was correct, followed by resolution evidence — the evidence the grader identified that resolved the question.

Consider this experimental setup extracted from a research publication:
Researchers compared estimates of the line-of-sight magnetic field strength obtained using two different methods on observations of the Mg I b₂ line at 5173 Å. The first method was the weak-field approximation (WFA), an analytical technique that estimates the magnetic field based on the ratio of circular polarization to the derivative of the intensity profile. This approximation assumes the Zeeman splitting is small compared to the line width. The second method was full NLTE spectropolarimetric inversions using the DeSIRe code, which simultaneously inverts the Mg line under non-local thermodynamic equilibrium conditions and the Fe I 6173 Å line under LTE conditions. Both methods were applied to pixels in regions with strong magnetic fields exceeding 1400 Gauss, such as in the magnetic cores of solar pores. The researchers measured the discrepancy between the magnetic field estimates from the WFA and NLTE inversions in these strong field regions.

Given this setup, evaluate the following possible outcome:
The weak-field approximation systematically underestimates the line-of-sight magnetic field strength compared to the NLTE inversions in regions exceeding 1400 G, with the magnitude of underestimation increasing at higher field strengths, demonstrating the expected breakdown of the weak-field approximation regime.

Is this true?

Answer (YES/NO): YES